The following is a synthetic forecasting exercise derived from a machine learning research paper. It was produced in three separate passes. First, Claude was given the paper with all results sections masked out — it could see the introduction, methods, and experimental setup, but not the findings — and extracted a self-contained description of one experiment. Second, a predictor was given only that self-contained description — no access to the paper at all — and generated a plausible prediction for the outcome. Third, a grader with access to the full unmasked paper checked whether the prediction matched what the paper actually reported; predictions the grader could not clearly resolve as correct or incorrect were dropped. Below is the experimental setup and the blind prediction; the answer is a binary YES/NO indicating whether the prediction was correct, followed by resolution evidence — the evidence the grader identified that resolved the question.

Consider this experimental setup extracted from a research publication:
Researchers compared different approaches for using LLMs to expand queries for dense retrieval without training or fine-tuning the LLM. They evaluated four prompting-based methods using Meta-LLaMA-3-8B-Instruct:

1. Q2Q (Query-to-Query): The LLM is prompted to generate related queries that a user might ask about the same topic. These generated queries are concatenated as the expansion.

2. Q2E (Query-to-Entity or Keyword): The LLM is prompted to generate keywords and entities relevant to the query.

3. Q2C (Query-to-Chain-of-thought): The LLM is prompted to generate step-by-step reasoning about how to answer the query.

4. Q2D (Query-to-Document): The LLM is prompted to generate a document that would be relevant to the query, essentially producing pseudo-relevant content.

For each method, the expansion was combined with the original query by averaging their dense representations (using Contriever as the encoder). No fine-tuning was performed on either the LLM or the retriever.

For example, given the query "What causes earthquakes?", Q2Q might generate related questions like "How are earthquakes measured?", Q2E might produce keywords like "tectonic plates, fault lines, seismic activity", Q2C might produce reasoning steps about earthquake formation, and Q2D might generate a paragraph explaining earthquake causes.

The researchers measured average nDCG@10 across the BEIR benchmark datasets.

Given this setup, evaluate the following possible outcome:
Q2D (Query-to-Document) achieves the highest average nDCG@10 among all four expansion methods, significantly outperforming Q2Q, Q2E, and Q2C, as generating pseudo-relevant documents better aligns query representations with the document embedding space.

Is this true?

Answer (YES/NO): YES